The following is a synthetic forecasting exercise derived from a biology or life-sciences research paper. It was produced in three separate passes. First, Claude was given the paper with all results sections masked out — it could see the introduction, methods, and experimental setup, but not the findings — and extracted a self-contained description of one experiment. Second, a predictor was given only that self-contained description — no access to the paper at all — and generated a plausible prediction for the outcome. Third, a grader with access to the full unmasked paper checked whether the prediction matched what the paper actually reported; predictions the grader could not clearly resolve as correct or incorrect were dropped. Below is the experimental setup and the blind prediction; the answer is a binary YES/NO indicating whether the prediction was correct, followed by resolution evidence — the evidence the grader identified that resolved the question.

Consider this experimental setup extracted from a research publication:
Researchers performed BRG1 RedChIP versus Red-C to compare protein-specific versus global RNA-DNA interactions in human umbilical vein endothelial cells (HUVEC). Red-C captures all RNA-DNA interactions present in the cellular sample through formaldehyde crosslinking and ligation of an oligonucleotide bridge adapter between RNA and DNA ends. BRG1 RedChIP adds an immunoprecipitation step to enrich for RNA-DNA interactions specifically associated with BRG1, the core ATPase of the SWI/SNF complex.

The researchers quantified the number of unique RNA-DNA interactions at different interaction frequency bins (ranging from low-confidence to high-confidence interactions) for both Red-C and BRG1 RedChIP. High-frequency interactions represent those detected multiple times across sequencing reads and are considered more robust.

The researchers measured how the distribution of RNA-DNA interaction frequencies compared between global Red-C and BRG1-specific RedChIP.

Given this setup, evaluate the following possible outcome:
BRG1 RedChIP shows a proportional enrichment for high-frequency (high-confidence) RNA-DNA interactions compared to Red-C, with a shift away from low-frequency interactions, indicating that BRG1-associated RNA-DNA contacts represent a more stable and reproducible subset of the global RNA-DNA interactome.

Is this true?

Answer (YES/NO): YES